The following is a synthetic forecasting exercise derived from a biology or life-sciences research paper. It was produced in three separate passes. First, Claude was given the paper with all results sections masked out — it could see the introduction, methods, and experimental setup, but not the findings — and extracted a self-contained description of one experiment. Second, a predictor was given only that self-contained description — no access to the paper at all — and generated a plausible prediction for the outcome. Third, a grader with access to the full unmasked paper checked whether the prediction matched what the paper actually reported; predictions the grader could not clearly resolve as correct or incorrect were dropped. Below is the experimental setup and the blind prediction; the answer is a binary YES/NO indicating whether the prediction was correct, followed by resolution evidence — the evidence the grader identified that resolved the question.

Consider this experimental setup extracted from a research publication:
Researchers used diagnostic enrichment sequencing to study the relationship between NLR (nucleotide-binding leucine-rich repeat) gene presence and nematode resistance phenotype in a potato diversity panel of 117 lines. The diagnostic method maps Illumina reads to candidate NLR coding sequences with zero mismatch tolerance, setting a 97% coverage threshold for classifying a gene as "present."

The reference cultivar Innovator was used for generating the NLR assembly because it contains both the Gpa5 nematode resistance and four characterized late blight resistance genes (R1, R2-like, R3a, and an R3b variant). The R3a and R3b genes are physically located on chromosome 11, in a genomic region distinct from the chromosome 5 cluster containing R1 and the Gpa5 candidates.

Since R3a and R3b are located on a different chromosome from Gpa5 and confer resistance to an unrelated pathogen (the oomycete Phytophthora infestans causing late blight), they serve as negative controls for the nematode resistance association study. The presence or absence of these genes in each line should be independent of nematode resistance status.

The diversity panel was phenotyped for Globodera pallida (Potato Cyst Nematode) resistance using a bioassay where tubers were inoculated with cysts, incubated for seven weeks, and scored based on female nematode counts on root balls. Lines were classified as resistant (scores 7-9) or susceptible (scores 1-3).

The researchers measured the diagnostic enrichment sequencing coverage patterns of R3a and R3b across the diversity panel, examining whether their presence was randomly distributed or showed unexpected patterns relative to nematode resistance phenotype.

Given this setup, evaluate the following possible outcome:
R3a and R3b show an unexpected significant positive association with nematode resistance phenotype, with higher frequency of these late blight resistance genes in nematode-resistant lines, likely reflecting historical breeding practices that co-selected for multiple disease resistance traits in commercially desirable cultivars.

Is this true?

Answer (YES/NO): NO